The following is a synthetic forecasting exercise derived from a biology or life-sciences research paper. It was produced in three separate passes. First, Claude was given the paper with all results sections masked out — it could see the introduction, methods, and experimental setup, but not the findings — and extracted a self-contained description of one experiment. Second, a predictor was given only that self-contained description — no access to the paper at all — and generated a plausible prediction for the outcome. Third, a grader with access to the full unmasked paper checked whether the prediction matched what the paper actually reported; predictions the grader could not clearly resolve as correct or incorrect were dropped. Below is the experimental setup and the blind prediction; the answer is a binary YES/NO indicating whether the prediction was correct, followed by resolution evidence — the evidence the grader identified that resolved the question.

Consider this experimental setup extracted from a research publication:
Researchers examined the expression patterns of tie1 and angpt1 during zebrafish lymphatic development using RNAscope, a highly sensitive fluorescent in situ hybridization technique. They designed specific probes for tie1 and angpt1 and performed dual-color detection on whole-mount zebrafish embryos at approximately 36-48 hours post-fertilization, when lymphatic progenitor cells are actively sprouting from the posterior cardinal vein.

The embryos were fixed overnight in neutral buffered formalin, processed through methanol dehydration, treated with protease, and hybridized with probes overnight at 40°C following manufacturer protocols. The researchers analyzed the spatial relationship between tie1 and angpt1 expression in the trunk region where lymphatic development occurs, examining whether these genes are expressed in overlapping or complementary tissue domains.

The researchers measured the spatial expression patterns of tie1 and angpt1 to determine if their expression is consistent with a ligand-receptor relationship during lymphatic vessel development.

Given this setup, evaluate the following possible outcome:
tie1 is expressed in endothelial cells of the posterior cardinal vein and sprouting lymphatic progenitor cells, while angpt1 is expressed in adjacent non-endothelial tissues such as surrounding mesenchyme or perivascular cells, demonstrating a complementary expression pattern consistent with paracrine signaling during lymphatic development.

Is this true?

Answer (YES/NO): YES